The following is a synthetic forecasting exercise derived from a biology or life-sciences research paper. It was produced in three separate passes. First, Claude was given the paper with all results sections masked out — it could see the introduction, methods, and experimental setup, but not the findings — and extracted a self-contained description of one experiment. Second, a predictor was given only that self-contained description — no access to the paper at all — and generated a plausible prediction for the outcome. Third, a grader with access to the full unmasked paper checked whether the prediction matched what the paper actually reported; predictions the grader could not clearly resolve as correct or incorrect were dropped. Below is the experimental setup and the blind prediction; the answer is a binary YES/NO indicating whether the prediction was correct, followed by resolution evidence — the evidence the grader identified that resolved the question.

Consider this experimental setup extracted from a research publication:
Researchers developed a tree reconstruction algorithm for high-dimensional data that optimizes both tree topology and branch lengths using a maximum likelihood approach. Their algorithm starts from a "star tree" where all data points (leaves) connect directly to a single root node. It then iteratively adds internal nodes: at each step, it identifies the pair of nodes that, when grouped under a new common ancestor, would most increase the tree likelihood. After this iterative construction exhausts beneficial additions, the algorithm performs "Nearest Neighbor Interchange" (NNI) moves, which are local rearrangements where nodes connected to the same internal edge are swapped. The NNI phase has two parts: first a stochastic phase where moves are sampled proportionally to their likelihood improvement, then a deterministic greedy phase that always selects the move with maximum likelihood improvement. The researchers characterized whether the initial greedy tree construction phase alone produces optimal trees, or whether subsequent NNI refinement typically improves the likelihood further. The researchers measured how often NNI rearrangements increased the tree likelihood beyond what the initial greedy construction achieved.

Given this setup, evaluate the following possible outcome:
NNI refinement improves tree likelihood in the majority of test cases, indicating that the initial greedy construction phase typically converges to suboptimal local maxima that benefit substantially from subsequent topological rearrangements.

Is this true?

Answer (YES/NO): YES